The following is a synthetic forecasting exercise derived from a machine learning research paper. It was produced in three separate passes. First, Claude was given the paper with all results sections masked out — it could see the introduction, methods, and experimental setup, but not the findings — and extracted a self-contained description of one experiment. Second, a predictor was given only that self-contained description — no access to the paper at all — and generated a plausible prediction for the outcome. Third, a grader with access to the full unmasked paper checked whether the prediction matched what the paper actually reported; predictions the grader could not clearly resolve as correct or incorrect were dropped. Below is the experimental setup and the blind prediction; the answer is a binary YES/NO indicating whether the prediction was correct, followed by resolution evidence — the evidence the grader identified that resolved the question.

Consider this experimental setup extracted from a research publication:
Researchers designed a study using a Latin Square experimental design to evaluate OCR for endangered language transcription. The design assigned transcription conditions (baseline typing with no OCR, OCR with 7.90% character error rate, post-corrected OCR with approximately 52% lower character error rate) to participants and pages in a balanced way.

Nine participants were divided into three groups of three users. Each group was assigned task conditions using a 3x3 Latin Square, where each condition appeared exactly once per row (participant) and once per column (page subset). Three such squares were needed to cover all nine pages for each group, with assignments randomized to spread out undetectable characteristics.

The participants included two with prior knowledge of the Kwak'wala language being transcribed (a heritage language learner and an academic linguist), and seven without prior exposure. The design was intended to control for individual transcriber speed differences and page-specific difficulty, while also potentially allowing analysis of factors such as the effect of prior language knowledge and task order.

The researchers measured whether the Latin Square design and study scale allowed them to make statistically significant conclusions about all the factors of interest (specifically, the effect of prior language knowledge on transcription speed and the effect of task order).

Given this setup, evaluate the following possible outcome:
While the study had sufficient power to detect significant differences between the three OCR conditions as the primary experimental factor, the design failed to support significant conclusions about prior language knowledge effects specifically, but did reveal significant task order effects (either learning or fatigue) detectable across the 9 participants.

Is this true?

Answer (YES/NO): NO